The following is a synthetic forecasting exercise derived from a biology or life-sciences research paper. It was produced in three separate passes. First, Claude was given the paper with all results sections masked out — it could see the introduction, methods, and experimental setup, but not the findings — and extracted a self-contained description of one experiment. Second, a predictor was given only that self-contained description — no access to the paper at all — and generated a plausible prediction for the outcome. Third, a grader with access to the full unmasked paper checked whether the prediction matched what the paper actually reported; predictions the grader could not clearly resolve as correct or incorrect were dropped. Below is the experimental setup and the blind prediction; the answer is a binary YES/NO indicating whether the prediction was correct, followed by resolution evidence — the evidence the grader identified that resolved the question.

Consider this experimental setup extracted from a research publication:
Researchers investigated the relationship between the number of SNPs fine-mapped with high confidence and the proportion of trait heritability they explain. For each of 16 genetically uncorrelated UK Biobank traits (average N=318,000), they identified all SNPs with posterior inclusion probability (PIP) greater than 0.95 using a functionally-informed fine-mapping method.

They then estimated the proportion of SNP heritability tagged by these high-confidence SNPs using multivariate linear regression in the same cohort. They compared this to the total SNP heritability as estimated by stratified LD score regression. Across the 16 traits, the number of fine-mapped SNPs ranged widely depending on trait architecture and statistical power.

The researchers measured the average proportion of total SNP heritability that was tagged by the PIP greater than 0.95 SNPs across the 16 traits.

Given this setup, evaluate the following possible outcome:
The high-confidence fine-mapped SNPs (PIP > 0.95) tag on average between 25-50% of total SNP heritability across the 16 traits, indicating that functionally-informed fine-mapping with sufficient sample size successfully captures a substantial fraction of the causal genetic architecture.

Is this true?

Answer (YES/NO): NO